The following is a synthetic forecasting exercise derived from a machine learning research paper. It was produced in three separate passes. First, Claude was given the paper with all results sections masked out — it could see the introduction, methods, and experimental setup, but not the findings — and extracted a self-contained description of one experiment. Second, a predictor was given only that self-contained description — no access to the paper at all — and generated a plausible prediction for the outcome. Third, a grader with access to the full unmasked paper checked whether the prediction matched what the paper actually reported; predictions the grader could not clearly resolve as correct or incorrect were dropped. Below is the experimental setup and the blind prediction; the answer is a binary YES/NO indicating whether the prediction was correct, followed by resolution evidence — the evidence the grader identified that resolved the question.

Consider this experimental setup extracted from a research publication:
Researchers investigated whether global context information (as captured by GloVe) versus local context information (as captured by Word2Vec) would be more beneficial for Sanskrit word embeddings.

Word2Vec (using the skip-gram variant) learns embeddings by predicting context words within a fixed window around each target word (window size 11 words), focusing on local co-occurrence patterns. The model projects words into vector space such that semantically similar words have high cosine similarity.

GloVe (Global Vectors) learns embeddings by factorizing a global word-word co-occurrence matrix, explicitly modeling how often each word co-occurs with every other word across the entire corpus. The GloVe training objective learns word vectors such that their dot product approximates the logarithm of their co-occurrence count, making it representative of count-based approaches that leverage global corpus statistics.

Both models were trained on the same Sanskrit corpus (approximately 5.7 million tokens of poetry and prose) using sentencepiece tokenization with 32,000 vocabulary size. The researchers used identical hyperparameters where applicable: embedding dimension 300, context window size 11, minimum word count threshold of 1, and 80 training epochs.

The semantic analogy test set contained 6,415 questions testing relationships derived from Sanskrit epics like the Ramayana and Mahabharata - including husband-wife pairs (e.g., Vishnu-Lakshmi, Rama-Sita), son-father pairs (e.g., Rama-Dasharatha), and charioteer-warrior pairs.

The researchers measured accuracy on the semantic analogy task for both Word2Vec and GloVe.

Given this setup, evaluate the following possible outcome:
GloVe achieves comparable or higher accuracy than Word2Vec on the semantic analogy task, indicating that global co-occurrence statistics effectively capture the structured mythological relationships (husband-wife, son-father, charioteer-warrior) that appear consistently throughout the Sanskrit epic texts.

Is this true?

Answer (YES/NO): YES